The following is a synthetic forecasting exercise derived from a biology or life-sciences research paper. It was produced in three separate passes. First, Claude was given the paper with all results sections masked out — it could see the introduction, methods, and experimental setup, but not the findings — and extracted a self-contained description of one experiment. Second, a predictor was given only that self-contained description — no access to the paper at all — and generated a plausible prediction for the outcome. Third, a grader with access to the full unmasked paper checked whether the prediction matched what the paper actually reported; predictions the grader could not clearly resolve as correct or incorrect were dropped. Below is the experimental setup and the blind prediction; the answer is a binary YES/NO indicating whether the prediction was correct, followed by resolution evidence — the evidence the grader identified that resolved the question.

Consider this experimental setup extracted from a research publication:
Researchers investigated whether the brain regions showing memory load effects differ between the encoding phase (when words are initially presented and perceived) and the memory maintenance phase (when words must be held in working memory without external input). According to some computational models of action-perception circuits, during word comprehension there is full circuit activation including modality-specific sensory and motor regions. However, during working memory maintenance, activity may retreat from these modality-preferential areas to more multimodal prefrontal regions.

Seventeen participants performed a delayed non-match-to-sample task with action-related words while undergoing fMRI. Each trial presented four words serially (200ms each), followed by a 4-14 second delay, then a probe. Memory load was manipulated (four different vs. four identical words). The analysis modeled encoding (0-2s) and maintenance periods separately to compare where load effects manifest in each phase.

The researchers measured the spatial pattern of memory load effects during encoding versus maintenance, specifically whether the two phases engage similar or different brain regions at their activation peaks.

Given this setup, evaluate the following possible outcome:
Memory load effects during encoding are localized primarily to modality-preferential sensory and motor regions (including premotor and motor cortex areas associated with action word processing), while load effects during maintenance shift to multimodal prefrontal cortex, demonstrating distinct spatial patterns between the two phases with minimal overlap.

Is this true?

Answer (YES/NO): NO